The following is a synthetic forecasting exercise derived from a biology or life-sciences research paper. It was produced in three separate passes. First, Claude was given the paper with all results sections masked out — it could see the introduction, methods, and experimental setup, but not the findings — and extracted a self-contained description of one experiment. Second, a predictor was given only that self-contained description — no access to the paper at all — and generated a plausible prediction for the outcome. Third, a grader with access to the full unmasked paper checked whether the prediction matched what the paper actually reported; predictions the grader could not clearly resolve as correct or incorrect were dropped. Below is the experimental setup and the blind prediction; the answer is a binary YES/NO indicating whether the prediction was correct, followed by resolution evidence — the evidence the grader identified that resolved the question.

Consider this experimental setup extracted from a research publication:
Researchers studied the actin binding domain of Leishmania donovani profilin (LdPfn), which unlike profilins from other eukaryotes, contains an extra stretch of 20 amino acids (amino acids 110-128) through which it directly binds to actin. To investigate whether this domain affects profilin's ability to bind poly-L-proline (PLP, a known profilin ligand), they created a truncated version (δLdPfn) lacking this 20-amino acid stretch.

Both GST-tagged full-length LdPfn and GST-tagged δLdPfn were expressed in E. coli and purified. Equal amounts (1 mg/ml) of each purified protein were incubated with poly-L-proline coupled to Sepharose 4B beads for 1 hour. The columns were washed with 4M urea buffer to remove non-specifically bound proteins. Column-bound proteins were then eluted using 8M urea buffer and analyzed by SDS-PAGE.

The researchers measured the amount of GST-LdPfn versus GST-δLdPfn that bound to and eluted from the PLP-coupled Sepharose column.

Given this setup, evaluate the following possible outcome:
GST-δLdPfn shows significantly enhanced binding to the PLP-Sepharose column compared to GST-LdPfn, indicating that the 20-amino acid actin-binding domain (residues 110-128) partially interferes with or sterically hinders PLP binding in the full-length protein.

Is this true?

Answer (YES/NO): NO